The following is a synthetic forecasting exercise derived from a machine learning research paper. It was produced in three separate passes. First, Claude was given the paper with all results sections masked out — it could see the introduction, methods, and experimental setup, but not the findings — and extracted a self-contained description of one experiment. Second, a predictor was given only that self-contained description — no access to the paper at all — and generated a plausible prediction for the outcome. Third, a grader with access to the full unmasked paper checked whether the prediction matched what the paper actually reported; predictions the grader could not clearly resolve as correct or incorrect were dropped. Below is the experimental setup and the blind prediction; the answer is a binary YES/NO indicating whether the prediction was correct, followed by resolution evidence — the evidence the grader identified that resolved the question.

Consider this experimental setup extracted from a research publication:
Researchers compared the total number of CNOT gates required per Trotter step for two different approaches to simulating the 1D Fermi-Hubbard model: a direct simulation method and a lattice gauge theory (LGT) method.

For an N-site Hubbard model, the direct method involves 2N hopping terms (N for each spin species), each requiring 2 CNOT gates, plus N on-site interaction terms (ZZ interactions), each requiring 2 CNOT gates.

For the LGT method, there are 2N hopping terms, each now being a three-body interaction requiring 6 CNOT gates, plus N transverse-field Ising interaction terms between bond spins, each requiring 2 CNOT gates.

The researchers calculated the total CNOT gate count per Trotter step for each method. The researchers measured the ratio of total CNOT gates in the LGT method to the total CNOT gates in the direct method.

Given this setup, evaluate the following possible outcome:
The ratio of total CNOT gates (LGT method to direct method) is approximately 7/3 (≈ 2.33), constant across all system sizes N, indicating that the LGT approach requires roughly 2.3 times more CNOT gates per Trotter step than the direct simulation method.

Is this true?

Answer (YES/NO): YES